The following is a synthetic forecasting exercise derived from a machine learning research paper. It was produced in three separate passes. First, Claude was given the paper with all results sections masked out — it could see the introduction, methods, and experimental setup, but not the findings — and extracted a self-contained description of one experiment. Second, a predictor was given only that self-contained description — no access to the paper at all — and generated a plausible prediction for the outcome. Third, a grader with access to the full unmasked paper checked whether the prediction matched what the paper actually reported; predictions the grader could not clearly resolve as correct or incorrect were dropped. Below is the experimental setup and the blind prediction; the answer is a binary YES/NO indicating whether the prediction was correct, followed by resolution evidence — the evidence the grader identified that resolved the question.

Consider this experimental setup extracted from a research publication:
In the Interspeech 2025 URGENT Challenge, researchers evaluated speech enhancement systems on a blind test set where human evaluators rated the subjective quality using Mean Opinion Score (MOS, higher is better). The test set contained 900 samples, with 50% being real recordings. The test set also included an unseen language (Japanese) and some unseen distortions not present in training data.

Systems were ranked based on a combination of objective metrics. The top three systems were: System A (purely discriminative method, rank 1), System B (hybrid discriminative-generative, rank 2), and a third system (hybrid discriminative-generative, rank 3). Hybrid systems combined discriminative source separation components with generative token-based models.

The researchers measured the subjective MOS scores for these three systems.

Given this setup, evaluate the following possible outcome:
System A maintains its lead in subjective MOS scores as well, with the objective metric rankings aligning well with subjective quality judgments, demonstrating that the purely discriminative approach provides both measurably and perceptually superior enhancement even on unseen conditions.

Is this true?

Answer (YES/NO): NO